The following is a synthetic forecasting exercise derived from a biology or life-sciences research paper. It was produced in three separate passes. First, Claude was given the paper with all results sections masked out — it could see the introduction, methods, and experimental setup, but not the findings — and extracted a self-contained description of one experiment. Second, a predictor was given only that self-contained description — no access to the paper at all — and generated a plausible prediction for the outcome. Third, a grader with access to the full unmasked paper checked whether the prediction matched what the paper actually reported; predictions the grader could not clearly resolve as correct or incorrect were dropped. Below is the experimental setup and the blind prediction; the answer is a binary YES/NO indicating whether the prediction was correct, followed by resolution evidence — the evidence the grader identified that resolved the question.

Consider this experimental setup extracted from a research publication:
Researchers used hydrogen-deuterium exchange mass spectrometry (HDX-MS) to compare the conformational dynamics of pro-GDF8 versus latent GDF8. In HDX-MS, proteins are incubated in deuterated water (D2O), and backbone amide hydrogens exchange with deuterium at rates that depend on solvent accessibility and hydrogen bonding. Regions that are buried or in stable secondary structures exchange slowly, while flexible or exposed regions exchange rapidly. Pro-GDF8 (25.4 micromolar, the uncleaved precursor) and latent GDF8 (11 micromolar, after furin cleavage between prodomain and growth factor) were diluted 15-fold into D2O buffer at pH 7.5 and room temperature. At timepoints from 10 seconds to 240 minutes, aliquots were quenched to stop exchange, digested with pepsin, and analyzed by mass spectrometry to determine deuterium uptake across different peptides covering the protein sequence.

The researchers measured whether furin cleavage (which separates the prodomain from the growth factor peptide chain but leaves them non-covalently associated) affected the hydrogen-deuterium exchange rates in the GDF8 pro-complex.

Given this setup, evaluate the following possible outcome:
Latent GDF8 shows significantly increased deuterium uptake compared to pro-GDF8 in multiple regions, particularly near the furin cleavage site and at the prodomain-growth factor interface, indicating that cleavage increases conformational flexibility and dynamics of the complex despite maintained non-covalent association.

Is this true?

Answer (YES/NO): NO